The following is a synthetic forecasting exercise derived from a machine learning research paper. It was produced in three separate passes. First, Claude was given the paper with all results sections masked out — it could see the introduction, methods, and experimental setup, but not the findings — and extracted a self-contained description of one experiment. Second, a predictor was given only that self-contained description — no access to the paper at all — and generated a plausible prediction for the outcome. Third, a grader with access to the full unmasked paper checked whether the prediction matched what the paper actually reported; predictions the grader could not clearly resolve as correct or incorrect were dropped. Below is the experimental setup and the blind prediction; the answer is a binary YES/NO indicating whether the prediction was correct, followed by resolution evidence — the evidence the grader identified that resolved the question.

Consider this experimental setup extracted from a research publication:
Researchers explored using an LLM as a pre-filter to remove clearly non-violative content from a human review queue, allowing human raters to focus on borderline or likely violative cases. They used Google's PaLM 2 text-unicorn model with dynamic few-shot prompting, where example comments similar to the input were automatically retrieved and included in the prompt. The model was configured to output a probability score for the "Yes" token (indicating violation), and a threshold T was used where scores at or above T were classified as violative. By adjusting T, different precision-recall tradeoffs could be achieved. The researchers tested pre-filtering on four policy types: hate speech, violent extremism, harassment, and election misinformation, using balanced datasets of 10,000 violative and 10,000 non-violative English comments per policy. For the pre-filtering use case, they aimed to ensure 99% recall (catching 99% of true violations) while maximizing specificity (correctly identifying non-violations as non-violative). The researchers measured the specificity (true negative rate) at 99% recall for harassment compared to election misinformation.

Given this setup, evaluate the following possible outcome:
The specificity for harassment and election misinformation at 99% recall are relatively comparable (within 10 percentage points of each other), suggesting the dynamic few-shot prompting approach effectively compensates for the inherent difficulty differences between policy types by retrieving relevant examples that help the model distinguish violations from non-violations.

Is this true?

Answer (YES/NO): NO